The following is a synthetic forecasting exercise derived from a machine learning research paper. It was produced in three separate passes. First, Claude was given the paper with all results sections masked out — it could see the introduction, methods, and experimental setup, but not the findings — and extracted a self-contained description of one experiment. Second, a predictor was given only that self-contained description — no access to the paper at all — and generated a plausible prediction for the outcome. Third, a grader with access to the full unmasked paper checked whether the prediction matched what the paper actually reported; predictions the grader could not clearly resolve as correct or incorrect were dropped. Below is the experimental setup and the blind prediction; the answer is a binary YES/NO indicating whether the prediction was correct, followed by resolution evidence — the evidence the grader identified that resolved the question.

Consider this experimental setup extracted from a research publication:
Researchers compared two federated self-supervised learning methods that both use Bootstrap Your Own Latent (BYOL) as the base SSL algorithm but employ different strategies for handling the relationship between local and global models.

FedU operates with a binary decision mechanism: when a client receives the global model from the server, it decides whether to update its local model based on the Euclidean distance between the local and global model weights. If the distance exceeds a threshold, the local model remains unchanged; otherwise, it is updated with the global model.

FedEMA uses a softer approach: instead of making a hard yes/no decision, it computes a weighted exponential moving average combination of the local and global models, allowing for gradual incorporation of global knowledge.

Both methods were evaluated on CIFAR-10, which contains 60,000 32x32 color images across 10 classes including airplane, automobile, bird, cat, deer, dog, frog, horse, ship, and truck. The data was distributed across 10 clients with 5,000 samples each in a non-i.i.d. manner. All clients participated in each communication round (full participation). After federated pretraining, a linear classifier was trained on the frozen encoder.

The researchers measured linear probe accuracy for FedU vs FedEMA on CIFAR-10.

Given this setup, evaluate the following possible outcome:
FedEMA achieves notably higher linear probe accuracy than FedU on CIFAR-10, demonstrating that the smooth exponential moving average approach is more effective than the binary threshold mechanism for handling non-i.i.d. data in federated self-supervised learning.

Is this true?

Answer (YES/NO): NO